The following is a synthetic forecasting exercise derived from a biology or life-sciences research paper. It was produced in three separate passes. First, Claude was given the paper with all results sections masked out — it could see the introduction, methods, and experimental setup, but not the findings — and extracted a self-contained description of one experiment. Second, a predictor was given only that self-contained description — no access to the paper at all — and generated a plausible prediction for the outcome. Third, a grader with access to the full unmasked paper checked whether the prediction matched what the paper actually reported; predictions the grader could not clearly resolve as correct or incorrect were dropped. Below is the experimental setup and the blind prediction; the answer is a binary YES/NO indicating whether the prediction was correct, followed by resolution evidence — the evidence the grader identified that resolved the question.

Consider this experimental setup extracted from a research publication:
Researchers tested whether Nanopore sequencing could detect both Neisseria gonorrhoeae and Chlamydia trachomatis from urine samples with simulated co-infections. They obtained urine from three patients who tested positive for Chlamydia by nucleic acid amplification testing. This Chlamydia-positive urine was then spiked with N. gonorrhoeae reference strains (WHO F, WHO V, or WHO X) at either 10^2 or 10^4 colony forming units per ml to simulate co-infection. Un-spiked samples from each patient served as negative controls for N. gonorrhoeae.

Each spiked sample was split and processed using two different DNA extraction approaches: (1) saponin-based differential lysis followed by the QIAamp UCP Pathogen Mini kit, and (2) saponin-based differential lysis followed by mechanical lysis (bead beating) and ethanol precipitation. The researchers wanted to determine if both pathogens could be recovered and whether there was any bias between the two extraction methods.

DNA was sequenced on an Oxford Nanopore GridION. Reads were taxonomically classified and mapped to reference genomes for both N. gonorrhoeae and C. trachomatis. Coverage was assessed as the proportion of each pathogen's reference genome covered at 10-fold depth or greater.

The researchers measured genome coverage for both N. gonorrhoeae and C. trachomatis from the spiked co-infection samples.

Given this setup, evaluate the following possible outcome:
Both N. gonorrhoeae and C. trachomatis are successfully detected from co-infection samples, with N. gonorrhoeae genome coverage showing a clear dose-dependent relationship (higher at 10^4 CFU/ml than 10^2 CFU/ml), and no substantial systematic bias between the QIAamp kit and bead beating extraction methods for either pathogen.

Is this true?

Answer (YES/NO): NO